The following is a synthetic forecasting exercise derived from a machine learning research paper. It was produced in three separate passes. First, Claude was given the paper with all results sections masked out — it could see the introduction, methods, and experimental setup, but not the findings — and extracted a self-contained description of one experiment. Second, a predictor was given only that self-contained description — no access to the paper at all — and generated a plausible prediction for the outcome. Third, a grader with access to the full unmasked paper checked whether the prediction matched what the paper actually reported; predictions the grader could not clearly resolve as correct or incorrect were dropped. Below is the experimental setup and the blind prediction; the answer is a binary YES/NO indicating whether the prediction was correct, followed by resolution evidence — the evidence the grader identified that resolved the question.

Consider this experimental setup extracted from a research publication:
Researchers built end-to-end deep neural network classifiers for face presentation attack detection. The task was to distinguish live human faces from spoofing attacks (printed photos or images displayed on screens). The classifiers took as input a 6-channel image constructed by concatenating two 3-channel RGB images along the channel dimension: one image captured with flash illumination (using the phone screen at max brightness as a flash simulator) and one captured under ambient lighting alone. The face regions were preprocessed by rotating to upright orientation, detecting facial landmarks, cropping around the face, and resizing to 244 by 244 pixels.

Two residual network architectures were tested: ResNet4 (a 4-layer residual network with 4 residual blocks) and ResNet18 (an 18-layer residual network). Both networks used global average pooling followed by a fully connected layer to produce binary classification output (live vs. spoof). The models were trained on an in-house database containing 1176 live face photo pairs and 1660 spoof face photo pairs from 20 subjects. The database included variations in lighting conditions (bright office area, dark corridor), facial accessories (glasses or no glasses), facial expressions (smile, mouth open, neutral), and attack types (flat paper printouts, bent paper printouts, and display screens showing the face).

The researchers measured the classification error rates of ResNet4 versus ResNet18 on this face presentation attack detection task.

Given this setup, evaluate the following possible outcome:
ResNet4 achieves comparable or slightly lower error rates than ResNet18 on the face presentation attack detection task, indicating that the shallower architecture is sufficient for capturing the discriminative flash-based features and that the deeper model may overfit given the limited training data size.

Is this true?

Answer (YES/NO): NO